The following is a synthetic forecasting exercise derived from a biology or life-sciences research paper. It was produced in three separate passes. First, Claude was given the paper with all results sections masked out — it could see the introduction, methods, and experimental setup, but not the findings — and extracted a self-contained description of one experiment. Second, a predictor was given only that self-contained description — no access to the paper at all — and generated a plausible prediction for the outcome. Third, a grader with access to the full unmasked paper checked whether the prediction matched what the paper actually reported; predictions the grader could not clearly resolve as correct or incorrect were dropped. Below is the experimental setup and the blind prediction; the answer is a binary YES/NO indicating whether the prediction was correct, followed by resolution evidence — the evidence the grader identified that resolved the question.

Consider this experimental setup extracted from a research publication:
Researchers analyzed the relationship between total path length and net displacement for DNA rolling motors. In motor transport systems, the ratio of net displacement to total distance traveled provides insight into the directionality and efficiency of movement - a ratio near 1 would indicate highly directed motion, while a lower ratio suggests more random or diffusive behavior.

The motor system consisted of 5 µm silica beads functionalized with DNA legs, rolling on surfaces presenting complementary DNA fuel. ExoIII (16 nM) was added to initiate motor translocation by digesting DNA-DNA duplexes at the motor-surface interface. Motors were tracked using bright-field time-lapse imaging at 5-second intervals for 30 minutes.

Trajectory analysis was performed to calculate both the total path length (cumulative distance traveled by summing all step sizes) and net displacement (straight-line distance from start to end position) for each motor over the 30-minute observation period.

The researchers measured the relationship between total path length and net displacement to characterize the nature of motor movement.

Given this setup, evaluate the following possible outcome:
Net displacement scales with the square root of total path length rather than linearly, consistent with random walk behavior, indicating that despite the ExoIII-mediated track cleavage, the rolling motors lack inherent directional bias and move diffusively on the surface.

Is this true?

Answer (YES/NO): NO